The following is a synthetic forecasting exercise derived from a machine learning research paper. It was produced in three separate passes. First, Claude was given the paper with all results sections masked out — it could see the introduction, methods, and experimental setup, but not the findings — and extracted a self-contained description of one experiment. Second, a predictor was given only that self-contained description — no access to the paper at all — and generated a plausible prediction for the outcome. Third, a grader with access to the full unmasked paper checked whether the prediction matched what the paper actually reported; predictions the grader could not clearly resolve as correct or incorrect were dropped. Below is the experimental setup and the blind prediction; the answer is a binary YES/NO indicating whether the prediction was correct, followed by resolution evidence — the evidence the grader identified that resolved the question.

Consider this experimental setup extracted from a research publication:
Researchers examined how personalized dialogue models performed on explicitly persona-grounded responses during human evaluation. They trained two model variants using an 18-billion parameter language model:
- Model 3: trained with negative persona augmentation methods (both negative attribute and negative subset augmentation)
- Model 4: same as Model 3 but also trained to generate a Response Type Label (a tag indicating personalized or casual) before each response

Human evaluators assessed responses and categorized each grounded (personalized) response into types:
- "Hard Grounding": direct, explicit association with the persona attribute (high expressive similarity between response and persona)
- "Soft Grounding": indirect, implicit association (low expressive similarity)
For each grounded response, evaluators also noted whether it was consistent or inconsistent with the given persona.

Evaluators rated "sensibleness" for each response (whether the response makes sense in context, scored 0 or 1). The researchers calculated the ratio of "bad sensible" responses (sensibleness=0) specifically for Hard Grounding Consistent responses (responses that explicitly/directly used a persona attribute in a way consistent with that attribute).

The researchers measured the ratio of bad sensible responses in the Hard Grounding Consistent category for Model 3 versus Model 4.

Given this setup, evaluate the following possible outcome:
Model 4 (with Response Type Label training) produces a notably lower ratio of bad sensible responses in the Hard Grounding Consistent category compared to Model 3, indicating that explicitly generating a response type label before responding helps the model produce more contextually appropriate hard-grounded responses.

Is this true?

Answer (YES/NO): NO